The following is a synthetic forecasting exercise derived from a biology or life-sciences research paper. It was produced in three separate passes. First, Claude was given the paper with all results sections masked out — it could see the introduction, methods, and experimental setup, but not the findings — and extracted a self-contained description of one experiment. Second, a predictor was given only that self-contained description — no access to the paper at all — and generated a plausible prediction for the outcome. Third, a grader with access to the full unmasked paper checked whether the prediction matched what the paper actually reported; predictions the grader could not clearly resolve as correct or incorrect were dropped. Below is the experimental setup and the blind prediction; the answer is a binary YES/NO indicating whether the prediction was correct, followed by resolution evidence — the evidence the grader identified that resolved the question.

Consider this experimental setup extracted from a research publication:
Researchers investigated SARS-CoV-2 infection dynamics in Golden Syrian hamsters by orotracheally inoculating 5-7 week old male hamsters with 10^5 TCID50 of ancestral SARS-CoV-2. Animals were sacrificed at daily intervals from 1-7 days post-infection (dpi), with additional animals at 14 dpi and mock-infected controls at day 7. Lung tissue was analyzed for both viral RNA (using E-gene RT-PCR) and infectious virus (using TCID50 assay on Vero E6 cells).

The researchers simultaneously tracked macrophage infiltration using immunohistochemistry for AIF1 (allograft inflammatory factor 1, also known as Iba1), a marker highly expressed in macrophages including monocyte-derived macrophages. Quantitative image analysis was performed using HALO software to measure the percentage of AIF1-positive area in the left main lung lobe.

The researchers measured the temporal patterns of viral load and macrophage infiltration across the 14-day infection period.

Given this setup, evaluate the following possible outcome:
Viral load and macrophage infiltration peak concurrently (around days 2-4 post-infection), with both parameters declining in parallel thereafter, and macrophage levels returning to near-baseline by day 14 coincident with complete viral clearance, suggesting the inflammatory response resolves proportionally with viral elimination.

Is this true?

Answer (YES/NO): NO